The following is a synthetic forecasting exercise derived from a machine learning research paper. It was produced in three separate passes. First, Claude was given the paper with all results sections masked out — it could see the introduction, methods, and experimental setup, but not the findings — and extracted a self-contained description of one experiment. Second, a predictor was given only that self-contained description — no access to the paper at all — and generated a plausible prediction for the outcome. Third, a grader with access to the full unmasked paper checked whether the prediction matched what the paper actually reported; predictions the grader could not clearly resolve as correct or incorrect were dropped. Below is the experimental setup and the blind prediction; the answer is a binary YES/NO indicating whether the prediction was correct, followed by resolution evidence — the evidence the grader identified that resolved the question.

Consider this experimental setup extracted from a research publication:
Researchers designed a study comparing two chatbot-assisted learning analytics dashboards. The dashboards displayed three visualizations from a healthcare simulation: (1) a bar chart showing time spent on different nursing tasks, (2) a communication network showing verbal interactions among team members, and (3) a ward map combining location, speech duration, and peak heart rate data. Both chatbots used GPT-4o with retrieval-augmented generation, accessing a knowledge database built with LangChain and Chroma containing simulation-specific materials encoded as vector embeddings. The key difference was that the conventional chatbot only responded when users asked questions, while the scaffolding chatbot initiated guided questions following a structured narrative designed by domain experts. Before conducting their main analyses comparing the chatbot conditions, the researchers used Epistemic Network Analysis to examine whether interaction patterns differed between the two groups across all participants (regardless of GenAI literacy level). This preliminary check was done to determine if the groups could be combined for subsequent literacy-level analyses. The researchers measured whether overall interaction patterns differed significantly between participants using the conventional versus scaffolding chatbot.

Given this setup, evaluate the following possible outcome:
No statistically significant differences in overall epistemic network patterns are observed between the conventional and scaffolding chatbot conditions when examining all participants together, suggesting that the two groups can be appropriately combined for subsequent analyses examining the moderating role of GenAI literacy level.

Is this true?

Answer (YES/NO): NO